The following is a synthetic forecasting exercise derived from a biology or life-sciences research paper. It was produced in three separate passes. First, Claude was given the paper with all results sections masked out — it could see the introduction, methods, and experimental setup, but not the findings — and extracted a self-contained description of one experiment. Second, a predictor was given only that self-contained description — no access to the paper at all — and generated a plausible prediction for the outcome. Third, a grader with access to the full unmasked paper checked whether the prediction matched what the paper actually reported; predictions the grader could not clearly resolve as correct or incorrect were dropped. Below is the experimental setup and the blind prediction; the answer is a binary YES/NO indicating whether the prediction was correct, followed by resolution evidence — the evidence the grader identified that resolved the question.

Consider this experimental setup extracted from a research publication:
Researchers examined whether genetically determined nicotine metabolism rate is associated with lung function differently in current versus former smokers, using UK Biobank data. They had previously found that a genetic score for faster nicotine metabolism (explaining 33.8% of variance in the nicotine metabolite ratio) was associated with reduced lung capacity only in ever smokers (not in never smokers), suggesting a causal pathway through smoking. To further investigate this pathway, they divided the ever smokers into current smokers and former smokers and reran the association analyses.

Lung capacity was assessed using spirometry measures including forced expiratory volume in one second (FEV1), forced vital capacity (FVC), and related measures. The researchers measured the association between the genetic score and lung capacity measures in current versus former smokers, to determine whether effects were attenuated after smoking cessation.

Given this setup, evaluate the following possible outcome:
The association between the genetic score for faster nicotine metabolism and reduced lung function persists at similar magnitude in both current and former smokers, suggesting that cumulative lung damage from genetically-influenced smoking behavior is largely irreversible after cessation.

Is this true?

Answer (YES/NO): NO